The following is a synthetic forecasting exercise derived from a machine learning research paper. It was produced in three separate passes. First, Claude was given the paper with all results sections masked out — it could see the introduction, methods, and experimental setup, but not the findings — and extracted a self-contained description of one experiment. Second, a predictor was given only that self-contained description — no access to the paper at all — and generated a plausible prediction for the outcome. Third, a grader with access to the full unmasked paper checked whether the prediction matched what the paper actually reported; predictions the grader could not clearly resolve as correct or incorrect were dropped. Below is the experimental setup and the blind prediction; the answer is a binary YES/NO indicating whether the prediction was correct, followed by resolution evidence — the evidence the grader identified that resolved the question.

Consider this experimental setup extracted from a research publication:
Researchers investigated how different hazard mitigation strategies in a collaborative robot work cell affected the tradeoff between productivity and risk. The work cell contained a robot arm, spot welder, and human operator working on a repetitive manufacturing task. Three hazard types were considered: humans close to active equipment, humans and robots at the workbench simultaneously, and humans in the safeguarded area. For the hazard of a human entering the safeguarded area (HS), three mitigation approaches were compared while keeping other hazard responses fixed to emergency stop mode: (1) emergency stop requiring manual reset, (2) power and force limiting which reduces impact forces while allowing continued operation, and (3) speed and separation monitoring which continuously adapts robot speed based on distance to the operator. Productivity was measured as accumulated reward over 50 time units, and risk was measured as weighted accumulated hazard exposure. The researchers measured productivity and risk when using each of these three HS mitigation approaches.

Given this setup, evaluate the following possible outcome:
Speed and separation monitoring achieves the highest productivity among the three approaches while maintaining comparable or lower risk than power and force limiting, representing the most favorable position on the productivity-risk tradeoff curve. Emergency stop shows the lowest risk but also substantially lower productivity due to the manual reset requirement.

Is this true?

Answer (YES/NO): NO